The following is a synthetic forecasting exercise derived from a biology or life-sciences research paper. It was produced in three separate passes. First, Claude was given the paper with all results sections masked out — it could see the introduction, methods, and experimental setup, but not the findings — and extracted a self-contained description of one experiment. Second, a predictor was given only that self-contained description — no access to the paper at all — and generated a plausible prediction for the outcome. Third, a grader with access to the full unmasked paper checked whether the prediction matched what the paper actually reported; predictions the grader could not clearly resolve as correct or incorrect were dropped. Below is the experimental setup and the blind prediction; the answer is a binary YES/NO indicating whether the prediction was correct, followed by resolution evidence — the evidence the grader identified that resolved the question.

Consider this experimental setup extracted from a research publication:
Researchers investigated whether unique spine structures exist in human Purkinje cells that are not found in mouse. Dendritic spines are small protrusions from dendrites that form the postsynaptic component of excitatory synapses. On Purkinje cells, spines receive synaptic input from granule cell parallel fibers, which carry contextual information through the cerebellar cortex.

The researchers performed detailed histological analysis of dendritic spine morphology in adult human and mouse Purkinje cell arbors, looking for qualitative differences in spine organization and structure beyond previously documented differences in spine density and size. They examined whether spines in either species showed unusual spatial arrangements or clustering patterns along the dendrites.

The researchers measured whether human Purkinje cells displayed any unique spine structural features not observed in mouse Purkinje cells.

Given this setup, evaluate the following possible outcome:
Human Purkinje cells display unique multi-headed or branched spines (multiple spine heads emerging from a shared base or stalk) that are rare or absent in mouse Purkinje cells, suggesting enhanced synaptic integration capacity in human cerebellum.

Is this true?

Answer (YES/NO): NO